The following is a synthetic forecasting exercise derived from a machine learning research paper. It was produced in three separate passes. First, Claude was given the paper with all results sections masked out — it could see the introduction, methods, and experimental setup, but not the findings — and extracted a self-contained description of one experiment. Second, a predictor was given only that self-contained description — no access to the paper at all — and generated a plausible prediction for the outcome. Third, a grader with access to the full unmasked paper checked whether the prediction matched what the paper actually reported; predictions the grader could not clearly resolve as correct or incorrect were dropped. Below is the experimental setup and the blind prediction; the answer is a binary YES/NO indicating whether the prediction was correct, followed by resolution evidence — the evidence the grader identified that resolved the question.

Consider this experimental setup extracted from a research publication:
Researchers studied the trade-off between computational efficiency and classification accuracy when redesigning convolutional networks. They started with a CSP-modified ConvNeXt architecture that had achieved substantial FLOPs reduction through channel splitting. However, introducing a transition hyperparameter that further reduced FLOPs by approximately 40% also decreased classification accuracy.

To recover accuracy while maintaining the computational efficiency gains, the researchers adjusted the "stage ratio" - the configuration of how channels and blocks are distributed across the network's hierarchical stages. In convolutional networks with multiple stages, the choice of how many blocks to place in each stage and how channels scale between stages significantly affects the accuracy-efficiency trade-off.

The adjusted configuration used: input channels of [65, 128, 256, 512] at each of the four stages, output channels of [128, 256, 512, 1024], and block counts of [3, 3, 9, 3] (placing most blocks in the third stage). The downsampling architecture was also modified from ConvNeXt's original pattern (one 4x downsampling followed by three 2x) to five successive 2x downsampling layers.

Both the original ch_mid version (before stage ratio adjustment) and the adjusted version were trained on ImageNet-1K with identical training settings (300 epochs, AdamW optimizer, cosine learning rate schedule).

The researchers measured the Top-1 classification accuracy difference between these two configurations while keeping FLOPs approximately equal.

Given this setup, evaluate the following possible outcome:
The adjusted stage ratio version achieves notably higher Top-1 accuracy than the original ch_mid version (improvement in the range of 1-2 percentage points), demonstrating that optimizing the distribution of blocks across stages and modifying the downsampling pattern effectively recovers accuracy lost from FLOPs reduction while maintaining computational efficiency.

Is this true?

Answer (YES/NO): NO